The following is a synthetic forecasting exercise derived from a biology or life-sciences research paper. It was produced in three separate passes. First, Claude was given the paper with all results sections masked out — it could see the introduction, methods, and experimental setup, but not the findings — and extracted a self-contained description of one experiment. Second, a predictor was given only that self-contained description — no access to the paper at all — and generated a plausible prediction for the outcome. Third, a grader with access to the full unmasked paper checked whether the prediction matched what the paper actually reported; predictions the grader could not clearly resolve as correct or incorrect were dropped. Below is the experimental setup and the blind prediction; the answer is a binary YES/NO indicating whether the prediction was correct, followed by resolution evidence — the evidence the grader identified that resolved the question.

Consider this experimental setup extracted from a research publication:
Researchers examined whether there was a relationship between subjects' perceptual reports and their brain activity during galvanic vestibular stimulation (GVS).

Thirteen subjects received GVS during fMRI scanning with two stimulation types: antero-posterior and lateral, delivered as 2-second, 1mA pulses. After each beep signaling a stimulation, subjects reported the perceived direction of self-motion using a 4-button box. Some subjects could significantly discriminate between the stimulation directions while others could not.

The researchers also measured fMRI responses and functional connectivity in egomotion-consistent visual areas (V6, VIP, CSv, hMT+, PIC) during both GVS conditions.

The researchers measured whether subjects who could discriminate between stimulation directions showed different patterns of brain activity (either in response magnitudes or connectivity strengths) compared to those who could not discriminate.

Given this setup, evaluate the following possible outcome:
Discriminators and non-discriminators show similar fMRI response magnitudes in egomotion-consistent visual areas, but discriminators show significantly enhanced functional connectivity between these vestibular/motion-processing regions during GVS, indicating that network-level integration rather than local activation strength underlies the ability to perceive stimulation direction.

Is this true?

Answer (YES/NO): NO